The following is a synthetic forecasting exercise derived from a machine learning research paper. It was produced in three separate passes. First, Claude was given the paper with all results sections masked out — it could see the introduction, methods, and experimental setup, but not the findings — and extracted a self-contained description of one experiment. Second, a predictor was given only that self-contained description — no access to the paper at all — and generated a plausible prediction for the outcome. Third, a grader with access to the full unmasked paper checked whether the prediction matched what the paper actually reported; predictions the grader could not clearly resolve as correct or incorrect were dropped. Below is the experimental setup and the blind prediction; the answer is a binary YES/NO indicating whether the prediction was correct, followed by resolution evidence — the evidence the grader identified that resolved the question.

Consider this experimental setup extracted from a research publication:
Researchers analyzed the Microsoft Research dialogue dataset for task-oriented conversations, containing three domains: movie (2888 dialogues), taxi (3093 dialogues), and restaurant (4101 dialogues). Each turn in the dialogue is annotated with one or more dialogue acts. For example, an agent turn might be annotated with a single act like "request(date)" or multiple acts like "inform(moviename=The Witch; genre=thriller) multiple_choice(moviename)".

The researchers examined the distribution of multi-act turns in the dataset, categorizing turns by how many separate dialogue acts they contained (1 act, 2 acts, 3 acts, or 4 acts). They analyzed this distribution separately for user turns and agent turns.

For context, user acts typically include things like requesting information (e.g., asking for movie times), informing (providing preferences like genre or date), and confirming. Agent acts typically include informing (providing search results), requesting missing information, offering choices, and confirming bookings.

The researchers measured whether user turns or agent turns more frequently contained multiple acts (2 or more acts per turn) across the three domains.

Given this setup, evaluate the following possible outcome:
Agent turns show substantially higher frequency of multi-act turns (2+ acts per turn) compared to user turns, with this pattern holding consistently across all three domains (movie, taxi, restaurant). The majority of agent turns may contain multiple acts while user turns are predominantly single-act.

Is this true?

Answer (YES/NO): NO